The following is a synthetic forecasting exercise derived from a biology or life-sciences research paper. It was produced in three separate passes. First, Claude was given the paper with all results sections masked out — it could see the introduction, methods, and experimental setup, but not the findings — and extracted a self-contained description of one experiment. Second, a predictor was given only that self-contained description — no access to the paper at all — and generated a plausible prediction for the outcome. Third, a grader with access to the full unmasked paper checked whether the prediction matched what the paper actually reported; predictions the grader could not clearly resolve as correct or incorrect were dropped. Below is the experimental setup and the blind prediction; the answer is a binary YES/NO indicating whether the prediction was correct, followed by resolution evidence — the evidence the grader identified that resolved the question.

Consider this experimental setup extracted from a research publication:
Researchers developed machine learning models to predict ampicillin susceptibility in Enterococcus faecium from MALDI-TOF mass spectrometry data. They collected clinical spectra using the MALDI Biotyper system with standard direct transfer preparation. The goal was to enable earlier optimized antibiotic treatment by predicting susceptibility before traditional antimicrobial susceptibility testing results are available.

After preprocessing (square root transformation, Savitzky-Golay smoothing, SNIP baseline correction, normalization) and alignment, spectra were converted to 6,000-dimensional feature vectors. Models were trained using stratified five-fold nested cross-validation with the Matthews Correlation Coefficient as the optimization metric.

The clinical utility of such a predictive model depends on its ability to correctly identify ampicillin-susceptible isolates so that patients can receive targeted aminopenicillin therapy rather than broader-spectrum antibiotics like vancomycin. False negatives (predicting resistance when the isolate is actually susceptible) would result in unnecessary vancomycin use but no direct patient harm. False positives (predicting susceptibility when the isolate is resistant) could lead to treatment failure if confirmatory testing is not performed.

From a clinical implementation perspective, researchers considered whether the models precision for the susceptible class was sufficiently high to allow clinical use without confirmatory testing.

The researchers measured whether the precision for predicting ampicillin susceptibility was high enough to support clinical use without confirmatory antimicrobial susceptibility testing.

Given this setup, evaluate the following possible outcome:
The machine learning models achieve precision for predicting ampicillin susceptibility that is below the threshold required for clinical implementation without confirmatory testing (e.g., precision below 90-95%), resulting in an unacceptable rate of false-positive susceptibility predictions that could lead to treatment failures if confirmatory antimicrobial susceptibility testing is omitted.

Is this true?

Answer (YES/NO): YES